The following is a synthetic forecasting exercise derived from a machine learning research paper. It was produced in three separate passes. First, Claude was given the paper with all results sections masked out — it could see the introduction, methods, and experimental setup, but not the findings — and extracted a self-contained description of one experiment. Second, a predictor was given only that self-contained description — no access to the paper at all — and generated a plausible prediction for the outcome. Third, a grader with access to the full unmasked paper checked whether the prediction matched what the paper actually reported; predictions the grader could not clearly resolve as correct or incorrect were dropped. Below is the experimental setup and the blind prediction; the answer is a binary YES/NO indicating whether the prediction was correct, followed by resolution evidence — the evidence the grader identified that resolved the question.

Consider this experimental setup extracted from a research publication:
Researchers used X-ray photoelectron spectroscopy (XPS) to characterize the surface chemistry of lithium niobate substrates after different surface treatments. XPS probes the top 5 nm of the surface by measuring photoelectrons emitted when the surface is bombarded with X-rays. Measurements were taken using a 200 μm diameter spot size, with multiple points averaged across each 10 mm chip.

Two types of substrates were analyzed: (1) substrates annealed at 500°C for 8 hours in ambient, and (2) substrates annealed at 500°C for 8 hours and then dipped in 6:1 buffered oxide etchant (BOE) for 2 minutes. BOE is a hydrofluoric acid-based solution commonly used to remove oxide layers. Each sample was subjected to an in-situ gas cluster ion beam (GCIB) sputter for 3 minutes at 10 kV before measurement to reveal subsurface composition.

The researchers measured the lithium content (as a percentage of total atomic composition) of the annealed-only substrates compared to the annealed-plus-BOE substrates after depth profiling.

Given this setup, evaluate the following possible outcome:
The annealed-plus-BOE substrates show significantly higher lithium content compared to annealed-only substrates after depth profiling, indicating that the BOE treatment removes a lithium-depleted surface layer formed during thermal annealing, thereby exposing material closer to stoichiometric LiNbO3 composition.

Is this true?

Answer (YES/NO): NO